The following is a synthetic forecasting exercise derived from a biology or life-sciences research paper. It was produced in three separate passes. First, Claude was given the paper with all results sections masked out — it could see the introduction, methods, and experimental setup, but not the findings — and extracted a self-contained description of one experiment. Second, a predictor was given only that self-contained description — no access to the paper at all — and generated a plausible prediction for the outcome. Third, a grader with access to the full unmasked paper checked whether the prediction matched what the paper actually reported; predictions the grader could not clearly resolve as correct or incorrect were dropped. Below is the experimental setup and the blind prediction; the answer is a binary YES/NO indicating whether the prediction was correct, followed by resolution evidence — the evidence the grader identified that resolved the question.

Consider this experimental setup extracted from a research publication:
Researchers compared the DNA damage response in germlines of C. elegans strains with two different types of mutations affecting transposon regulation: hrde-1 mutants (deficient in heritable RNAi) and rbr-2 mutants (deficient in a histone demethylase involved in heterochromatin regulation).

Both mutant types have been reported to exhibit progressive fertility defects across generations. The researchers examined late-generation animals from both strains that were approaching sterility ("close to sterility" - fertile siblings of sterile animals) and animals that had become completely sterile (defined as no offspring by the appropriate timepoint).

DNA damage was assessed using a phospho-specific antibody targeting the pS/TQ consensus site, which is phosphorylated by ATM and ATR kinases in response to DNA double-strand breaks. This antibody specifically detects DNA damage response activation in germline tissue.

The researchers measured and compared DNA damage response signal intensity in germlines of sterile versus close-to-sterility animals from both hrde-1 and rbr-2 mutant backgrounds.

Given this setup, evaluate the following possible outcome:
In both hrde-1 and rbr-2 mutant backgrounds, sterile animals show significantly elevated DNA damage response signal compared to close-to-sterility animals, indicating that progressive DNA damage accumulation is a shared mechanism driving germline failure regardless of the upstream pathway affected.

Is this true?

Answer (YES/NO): NO